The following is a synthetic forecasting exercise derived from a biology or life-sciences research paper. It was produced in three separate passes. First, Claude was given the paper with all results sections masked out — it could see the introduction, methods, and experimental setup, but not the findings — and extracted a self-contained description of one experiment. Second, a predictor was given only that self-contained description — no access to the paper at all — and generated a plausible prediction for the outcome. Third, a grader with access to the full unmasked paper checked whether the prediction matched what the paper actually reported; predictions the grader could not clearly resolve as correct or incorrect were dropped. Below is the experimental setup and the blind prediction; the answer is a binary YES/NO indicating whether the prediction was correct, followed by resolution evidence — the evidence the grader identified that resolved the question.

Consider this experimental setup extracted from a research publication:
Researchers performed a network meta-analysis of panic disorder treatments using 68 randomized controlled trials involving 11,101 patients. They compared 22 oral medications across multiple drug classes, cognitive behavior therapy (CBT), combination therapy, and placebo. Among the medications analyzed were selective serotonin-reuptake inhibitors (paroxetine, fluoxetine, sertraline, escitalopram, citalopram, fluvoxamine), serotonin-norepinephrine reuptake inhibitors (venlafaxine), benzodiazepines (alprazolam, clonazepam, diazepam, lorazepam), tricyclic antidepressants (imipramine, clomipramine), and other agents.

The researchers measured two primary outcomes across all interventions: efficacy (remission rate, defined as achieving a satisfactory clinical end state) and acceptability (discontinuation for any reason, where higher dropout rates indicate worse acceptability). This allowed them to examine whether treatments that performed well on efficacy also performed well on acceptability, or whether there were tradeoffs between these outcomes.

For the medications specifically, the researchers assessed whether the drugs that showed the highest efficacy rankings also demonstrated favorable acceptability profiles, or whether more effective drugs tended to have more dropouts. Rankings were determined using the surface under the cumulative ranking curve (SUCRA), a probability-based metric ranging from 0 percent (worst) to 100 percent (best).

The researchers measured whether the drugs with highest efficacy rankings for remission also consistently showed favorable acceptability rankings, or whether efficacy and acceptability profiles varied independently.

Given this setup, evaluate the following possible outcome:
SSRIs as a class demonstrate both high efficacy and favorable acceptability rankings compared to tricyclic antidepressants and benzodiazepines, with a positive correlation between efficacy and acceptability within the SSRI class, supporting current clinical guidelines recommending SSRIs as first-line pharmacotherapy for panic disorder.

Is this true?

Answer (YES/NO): NO